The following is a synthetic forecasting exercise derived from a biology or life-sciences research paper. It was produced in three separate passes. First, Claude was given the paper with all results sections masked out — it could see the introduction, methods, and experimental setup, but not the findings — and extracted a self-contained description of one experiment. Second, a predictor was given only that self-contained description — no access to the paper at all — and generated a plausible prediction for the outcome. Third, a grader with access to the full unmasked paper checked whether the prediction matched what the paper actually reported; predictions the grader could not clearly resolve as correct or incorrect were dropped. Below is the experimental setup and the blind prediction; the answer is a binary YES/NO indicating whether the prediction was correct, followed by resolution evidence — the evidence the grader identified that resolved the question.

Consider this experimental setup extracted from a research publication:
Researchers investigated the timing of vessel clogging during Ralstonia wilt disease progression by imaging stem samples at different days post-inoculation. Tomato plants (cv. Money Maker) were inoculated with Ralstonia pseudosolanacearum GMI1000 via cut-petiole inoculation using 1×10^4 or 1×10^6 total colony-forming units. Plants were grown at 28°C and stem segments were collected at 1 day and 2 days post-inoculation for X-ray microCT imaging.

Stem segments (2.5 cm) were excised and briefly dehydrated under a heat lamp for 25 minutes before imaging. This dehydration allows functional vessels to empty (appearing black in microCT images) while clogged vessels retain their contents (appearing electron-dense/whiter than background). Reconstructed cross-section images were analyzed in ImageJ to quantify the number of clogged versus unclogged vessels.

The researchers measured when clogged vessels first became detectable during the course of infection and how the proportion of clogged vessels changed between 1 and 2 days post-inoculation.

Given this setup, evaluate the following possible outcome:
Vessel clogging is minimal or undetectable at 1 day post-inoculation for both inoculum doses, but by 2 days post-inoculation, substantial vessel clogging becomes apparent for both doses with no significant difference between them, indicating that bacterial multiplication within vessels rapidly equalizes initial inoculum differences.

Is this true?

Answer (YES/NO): NO